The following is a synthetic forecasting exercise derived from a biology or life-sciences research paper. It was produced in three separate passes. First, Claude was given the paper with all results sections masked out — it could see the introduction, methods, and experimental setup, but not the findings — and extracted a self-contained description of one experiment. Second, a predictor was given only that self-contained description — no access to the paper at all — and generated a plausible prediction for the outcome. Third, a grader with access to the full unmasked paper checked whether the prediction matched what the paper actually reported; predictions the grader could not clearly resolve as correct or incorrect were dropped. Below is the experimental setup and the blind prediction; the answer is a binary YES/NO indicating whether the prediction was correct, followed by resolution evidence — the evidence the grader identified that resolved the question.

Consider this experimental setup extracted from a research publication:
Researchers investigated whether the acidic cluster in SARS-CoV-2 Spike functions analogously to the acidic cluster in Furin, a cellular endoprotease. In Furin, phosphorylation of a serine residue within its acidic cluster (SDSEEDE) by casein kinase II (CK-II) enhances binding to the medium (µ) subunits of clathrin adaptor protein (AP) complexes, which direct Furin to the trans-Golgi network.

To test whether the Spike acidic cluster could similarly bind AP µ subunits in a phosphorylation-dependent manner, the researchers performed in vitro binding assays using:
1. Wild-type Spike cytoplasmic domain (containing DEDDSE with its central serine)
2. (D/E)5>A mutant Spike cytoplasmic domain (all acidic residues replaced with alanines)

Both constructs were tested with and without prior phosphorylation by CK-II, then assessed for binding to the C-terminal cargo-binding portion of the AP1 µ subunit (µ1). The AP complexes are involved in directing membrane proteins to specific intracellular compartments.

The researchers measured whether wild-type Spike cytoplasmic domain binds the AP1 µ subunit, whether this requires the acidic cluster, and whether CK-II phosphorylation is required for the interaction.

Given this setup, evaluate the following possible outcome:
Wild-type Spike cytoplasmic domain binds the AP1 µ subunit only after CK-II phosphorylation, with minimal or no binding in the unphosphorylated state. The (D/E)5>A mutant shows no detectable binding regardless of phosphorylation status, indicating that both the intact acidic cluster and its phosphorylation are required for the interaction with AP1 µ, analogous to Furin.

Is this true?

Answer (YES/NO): YES